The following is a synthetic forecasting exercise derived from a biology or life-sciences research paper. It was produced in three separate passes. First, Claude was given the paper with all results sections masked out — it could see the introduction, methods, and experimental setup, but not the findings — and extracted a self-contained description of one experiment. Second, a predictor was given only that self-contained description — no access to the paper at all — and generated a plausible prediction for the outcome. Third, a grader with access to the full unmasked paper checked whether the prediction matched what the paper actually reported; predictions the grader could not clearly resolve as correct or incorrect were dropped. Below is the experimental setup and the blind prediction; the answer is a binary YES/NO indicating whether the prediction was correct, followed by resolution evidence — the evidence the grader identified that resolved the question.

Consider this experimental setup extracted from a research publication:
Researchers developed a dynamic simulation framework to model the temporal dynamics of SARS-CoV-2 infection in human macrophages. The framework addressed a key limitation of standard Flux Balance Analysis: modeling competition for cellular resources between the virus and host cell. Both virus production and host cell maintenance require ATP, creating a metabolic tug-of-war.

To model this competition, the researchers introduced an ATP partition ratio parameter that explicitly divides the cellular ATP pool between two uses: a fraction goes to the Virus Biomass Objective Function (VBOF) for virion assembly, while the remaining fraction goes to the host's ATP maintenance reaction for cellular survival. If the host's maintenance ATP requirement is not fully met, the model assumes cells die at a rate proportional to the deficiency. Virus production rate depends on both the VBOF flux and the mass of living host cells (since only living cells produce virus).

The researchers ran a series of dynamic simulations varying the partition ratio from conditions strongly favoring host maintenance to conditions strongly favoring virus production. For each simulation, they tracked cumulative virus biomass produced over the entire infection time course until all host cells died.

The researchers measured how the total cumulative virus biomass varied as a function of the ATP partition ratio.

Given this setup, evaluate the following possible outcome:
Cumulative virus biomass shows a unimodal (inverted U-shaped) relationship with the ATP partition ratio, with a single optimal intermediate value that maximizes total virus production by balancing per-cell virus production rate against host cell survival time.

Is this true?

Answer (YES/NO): NO